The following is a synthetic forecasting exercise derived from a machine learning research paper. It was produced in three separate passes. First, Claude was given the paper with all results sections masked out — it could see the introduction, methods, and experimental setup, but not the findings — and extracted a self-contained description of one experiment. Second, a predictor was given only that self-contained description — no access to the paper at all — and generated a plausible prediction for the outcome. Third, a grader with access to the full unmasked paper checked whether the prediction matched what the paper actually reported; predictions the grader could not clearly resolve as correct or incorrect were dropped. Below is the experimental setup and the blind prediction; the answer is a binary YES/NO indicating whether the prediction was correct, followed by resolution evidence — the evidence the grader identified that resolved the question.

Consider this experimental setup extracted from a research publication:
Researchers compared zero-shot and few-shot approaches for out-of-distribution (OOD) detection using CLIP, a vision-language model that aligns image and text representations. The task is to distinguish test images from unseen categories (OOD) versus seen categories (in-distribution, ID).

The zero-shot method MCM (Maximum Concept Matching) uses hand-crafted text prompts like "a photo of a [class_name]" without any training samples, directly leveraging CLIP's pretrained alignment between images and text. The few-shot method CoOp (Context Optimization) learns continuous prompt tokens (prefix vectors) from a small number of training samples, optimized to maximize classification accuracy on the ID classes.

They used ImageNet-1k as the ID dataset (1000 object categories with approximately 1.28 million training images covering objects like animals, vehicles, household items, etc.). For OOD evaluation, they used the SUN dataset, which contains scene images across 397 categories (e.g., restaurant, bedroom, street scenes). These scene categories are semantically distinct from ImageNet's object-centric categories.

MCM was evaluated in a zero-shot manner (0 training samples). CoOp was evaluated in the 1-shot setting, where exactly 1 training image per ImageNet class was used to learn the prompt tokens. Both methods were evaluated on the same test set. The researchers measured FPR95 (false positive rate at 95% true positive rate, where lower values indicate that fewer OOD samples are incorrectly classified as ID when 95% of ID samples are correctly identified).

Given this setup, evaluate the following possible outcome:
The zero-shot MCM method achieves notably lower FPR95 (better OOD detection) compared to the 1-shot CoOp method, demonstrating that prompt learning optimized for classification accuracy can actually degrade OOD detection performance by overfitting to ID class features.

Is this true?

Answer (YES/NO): NO